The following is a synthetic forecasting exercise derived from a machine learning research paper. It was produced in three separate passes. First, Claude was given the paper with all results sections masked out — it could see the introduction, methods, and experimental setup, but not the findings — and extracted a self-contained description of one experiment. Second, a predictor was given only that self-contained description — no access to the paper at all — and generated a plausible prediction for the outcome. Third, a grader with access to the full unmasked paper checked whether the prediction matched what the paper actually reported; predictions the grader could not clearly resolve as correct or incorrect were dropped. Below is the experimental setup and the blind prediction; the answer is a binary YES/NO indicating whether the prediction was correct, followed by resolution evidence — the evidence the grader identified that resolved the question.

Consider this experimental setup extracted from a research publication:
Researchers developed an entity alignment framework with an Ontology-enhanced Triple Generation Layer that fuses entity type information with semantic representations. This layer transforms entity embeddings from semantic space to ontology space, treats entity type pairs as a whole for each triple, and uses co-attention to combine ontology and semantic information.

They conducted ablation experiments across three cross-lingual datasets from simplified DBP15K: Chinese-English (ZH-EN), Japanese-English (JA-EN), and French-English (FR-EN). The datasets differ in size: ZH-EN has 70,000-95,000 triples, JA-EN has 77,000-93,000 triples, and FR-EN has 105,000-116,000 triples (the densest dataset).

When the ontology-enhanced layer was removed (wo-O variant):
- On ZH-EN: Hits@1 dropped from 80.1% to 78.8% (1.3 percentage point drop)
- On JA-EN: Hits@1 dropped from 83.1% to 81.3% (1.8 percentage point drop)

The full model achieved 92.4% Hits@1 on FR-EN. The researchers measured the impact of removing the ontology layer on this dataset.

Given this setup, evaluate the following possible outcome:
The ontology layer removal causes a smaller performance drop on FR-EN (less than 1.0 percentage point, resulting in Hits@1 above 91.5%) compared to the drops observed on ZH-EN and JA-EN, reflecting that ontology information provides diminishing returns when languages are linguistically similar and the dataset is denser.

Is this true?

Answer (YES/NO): NO